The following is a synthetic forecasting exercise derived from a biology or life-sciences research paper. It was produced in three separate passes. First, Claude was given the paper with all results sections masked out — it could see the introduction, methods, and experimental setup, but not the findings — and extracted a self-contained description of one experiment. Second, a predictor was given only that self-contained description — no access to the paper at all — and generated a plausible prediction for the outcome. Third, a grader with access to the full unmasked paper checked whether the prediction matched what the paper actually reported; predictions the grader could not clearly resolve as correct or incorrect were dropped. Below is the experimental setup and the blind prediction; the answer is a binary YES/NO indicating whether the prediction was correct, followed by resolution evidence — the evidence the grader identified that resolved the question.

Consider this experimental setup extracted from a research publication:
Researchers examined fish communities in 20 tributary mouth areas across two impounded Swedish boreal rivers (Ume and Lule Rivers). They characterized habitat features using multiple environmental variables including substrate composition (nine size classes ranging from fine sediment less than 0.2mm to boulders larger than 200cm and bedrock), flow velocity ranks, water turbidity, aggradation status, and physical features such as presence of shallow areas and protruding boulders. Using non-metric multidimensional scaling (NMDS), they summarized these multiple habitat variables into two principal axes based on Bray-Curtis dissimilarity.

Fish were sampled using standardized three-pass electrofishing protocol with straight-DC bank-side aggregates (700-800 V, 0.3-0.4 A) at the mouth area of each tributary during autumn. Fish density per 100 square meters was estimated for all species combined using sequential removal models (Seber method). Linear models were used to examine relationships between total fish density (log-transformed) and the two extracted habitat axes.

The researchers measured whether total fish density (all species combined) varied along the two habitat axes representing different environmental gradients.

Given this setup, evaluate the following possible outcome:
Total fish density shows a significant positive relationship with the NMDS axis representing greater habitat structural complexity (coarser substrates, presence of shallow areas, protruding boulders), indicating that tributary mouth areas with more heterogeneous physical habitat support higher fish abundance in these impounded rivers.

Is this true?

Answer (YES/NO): NO